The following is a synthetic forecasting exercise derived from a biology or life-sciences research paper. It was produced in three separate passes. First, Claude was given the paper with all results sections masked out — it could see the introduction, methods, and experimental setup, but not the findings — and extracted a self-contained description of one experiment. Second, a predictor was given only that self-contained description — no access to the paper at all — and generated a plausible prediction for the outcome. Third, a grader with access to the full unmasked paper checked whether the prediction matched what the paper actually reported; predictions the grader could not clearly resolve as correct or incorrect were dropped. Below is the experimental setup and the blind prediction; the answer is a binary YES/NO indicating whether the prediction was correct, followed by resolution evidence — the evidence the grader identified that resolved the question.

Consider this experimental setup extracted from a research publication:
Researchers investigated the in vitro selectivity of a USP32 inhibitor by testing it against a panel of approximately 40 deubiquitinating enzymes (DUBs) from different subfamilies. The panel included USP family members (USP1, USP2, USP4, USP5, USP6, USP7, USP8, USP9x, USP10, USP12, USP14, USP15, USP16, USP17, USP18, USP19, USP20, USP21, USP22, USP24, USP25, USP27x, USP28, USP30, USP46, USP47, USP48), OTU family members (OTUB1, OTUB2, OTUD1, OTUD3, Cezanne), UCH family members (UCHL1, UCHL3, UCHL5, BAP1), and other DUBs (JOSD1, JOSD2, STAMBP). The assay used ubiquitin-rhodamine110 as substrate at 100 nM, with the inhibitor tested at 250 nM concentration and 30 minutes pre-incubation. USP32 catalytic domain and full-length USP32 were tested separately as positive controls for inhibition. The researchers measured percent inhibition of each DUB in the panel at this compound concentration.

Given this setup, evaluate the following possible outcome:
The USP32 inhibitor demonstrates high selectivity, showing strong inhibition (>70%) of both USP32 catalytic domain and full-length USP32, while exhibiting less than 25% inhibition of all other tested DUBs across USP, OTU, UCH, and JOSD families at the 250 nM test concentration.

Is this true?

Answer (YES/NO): NO